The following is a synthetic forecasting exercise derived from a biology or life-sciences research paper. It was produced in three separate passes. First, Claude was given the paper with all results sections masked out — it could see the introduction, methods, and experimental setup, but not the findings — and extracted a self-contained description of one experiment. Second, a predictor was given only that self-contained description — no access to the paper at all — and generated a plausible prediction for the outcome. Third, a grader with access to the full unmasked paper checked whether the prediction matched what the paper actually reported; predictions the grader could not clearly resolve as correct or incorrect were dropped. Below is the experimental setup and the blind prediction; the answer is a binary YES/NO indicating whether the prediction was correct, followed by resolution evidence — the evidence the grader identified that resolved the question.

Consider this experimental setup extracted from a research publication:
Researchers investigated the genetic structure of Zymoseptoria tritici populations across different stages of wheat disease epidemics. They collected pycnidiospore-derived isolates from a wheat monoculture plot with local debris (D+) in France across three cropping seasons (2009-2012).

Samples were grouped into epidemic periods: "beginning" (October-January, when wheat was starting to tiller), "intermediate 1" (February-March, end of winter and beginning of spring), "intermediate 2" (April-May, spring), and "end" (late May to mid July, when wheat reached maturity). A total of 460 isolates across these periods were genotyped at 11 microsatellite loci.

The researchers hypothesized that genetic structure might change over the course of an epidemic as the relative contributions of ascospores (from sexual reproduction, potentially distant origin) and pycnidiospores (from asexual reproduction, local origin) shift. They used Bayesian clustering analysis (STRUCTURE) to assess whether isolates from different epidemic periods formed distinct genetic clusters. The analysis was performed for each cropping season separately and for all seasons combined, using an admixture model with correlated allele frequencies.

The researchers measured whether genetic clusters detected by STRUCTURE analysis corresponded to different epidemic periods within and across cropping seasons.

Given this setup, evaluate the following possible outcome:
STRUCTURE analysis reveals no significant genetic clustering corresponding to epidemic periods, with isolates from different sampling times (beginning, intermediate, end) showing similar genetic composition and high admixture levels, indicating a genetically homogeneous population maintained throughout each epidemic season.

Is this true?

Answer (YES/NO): YES